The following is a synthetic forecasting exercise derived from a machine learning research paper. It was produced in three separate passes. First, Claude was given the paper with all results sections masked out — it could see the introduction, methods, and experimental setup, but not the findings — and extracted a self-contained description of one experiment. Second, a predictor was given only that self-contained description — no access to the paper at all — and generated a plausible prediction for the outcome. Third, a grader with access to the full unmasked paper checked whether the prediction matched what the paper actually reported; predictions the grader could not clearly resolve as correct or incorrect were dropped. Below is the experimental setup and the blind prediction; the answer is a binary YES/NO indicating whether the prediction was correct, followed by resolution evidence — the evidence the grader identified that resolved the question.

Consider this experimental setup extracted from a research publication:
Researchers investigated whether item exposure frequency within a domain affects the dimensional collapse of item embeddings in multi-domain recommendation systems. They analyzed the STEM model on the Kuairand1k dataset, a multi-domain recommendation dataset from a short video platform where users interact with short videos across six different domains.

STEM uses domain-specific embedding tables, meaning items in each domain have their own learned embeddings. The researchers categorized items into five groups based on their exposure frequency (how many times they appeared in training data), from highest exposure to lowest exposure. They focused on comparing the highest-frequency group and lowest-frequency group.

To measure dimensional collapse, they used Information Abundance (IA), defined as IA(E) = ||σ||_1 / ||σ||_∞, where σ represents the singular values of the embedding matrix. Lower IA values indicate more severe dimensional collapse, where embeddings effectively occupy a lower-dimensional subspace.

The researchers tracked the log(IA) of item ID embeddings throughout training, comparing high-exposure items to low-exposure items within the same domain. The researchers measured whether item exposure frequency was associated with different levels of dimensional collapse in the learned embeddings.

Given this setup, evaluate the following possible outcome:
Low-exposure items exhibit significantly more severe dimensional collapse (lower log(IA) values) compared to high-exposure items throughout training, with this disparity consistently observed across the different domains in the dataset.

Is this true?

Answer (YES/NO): YES